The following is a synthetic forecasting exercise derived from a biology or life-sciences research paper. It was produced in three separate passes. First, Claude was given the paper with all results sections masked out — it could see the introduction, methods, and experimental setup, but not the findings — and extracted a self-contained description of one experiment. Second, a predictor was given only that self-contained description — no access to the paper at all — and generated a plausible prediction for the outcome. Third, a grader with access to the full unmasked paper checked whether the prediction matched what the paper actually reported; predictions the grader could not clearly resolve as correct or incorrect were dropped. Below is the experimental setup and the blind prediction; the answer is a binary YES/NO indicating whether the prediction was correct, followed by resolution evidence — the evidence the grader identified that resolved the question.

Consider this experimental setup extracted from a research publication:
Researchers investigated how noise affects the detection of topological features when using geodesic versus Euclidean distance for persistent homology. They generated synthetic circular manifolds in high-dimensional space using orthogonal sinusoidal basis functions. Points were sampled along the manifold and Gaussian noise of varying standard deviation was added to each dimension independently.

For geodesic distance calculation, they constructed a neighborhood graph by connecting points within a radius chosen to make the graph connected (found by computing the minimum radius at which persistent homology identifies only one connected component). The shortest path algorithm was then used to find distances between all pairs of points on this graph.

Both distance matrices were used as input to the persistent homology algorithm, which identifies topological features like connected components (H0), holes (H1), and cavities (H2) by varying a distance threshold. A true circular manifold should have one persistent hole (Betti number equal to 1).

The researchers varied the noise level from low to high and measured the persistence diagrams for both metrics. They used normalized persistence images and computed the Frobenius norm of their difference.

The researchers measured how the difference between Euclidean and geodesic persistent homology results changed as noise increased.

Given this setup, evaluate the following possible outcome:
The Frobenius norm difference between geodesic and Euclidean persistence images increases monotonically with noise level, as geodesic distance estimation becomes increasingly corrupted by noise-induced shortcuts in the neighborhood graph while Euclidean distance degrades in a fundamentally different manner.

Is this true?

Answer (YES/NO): NO